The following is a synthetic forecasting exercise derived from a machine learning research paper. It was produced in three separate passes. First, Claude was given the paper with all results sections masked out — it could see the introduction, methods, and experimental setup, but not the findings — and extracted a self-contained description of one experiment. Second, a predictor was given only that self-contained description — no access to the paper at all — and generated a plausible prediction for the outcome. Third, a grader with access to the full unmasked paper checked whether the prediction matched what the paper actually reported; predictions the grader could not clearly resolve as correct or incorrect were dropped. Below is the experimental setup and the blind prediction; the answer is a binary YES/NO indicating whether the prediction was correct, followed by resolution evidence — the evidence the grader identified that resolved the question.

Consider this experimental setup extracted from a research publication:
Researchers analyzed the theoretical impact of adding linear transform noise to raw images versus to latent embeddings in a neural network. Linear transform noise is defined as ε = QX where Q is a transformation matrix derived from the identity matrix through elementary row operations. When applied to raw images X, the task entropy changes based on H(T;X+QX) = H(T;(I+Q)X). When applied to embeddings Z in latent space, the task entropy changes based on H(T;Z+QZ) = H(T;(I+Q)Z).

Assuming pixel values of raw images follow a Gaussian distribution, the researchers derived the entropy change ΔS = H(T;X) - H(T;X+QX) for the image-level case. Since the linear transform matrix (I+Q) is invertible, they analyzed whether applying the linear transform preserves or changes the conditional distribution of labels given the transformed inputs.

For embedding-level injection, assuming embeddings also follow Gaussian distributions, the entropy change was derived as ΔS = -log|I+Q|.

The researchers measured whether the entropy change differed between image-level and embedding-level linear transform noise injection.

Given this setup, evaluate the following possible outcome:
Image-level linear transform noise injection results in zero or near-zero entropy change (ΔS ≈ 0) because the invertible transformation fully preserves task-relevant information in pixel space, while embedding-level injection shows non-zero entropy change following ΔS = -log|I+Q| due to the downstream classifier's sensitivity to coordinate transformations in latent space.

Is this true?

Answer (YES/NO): YES